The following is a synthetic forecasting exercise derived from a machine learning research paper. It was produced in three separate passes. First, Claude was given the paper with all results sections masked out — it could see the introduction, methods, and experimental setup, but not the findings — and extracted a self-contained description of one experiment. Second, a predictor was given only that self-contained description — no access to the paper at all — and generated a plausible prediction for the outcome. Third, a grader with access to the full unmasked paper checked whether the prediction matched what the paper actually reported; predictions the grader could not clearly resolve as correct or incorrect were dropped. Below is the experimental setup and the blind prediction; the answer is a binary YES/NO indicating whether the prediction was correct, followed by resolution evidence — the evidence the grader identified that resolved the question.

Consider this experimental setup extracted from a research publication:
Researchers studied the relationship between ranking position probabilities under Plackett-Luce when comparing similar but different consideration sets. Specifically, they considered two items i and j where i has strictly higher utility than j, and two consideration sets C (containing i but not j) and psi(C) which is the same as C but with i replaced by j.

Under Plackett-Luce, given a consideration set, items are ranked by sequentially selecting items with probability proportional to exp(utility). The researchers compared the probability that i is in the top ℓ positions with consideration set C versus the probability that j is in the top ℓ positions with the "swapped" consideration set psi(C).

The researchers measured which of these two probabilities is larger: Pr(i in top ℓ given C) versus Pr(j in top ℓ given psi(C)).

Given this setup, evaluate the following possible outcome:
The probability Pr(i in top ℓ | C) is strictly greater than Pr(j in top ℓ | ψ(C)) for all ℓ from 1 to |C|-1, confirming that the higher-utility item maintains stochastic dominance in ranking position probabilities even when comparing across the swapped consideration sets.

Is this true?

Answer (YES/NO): YES